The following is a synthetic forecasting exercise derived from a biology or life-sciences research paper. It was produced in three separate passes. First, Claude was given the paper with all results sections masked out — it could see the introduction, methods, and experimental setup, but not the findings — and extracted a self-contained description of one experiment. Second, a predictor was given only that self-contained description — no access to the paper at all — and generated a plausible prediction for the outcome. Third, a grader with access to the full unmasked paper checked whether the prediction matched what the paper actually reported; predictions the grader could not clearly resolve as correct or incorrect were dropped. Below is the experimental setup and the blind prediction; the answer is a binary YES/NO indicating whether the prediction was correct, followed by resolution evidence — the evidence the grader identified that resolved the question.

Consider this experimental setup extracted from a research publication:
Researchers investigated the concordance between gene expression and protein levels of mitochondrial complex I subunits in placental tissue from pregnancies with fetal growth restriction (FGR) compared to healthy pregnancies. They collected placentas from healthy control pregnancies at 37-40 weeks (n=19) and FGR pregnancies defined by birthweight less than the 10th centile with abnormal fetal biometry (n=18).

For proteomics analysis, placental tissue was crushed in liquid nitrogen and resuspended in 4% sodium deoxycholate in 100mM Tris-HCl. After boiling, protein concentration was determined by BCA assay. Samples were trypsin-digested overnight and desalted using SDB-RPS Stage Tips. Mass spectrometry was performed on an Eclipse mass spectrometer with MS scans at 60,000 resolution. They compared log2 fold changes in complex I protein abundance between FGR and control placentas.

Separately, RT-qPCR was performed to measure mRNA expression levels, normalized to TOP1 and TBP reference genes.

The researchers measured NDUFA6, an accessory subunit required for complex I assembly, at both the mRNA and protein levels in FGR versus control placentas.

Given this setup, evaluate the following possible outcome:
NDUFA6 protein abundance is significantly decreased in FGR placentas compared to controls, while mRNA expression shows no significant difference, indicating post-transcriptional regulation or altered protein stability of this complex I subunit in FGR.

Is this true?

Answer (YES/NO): NO